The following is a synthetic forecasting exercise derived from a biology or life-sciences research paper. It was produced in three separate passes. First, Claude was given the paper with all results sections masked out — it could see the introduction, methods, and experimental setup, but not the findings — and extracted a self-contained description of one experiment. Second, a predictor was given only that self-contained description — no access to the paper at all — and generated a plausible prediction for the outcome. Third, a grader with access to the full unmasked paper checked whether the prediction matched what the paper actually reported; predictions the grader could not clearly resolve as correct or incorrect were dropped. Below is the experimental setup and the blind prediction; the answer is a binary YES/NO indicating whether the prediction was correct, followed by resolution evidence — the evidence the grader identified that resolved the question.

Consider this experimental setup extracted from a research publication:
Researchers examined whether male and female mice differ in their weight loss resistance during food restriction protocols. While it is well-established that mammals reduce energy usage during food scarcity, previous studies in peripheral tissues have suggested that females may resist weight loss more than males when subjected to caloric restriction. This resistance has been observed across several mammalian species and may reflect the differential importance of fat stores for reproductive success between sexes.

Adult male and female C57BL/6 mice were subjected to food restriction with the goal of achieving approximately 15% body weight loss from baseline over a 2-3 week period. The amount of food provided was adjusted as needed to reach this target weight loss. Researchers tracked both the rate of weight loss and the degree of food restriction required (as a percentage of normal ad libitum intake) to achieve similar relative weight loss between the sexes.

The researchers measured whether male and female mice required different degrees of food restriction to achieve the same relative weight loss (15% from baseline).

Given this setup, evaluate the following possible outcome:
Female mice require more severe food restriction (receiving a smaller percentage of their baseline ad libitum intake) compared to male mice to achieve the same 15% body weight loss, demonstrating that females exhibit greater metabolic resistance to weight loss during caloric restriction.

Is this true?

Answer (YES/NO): YES